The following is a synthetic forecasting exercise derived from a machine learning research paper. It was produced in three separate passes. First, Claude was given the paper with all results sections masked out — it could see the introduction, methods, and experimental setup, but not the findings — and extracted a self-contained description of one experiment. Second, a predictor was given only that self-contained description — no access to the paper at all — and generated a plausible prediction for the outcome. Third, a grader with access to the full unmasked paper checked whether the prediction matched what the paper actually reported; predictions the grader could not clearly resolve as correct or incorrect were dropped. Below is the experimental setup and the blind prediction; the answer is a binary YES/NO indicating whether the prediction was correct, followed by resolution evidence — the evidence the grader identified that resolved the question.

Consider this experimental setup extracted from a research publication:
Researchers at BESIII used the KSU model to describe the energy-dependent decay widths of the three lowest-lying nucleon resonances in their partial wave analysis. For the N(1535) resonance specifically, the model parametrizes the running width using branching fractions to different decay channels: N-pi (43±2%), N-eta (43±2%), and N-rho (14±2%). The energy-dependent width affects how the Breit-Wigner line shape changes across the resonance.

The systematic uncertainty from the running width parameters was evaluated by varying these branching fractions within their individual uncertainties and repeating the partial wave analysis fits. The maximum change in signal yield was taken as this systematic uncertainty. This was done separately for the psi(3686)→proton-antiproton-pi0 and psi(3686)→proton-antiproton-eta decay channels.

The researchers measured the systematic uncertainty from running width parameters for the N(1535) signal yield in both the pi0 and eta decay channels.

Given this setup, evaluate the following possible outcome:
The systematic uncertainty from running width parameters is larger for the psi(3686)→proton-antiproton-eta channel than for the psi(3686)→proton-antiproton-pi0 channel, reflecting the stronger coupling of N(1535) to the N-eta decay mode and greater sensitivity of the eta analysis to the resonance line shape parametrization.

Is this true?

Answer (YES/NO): NO